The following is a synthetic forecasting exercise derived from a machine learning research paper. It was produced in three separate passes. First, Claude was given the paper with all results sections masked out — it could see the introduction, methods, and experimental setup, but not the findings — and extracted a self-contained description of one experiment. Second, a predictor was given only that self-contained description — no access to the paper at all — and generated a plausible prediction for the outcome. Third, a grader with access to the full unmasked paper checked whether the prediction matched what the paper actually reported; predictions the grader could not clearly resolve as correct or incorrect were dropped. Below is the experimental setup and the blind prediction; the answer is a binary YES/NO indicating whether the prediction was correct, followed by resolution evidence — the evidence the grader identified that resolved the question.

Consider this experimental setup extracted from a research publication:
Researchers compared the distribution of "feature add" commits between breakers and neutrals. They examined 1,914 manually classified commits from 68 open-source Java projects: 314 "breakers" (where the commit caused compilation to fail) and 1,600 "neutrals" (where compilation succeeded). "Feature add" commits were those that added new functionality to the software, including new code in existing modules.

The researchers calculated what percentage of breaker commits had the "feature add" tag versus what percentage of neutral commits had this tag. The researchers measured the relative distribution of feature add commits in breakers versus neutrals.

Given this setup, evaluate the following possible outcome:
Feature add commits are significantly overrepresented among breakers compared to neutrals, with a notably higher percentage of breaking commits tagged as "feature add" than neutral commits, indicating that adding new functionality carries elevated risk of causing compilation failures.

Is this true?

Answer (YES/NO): YES